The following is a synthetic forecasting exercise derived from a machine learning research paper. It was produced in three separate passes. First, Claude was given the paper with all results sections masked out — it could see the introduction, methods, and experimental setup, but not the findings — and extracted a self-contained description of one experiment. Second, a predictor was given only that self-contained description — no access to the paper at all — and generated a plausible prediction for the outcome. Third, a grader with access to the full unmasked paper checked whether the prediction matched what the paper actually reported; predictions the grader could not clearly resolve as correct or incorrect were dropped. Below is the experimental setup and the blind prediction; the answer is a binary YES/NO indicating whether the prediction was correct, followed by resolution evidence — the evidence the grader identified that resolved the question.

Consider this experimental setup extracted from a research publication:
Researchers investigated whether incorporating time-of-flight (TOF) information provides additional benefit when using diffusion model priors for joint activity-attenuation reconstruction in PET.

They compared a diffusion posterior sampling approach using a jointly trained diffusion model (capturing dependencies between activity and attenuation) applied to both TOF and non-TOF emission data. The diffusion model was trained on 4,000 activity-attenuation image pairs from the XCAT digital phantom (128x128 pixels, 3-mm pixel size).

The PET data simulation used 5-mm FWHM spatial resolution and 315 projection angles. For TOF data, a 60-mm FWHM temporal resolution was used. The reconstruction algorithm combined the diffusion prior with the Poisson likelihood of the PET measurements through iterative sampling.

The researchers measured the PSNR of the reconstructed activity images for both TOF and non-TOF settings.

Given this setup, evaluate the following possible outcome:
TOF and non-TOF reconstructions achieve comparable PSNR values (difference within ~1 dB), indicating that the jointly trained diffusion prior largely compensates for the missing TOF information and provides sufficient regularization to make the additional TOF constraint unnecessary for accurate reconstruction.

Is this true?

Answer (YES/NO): NO